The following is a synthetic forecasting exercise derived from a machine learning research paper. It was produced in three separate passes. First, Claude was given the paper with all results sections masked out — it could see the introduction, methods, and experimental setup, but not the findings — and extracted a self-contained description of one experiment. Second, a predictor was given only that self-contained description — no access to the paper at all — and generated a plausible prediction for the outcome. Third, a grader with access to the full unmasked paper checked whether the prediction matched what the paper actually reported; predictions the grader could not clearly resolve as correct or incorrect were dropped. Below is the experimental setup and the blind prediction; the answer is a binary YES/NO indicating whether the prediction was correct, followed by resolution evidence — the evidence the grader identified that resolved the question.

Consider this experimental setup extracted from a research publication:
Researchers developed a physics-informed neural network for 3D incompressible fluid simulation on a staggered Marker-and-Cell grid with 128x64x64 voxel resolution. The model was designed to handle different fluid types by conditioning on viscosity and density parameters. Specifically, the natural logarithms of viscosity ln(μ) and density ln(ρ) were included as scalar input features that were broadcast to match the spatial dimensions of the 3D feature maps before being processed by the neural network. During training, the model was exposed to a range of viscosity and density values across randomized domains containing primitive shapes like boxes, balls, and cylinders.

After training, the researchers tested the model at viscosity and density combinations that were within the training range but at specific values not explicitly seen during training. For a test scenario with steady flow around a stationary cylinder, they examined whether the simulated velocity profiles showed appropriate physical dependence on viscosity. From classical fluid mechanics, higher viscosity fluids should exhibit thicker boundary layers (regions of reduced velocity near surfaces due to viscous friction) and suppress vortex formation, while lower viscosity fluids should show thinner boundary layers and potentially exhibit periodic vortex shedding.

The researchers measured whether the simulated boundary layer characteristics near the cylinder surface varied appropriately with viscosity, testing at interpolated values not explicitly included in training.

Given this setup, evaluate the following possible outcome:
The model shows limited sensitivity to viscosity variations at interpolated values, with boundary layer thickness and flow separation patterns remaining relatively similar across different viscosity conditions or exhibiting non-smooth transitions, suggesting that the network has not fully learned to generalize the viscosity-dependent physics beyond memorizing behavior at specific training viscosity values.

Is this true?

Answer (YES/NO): NO